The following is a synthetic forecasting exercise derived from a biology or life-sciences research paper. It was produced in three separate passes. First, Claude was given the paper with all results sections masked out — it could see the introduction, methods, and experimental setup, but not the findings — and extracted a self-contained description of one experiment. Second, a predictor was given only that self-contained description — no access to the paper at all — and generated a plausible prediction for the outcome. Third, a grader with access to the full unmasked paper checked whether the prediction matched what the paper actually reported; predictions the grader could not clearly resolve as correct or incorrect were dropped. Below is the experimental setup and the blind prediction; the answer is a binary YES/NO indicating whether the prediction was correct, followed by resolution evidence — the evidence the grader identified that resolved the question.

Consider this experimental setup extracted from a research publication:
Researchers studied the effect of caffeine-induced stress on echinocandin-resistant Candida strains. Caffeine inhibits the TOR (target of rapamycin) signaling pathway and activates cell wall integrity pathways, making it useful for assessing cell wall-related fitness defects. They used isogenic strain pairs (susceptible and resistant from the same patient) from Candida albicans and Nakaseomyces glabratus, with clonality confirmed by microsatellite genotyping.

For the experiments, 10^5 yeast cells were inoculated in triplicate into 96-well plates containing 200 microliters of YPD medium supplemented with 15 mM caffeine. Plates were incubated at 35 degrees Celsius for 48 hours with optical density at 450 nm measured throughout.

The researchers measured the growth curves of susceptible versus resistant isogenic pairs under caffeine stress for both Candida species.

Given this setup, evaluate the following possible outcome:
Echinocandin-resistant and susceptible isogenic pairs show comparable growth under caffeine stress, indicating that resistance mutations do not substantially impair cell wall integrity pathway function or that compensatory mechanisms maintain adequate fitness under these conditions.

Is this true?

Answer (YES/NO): NO